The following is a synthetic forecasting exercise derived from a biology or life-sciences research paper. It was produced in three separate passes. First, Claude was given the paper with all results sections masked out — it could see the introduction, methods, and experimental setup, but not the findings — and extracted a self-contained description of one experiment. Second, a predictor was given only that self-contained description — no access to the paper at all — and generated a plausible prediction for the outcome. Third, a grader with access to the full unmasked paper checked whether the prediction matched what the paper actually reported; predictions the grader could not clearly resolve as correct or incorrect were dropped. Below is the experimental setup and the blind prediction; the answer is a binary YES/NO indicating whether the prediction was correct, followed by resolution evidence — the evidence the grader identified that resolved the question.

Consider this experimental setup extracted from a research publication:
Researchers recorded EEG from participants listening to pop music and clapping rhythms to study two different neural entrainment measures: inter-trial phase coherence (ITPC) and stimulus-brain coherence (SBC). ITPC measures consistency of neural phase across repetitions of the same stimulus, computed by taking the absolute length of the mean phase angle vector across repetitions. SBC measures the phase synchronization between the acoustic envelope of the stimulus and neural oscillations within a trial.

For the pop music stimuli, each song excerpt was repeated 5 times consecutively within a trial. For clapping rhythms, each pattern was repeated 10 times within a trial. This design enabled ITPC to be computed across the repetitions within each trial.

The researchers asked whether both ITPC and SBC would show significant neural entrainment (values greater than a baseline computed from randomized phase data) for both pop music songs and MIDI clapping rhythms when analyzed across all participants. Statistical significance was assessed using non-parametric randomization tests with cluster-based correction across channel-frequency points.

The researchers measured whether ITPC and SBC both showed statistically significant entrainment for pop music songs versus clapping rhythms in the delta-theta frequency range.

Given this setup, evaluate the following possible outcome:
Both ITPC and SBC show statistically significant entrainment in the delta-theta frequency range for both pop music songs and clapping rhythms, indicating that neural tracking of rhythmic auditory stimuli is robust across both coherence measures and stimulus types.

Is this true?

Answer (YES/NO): YES